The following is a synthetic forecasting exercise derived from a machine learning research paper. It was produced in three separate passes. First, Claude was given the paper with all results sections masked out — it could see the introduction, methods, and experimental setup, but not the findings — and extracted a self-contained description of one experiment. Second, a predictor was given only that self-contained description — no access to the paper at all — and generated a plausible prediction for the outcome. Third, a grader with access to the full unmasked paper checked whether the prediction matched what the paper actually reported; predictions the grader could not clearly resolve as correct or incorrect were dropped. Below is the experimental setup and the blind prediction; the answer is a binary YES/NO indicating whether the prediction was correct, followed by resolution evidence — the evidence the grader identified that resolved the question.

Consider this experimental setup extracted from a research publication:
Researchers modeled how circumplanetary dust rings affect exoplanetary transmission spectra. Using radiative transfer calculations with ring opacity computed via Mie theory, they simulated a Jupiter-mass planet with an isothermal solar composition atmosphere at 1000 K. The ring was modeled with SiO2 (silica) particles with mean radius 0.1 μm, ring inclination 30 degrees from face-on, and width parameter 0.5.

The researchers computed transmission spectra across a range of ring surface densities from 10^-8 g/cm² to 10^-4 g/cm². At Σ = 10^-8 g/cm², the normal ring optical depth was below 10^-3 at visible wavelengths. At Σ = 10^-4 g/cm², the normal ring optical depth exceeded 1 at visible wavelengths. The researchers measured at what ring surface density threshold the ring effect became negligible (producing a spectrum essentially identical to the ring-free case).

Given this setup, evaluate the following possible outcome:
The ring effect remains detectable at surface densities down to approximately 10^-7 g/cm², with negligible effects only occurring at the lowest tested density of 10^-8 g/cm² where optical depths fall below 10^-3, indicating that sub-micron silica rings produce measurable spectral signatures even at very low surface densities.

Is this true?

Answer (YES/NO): YES